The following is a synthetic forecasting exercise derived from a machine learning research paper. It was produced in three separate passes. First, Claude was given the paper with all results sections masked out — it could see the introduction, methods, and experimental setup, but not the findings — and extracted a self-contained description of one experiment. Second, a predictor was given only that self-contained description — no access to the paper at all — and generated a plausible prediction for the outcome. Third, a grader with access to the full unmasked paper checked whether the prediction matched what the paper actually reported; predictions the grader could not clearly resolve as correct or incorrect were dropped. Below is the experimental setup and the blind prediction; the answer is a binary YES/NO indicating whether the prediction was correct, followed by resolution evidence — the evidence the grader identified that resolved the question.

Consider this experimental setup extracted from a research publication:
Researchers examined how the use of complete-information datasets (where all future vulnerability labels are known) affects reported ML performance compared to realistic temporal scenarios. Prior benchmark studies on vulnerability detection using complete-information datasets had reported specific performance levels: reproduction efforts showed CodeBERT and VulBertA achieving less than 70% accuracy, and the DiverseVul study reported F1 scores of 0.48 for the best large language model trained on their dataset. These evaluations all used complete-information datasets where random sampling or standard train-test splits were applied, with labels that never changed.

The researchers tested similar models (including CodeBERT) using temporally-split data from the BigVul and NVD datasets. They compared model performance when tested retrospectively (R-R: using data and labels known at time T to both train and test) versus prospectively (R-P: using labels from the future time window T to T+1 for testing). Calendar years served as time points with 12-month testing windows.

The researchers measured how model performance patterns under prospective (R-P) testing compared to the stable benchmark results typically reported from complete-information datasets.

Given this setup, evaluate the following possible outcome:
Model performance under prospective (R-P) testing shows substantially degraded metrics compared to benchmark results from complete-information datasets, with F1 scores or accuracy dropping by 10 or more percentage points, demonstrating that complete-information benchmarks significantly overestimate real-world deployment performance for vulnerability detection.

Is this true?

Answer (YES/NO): NO